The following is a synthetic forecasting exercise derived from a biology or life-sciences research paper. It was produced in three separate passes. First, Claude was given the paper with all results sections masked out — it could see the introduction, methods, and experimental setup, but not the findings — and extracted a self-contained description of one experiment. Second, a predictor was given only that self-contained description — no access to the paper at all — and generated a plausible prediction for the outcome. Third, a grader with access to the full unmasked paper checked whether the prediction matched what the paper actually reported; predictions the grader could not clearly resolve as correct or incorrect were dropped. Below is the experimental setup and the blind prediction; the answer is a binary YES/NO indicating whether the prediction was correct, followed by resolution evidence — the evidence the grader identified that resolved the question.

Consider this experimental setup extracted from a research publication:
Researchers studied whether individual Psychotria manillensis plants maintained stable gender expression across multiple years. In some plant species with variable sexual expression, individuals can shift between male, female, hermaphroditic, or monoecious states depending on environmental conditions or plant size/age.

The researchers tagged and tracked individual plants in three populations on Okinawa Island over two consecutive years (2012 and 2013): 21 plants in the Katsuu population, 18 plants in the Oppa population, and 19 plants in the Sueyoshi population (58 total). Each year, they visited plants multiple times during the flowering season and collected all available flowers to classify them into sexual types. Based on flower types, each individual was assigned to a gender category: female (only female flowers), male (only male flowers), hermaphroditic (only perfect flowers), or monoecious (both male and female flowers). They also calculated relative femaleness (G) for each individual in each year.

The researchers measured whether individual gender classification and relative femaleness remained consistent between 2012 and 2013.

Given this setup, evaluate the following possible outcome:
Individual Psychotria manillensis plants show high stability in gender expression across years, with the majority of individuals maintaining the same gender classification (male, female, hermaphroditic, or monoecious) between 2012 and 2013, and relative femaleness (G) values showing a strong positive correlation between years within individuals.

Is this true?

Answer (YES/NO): NO